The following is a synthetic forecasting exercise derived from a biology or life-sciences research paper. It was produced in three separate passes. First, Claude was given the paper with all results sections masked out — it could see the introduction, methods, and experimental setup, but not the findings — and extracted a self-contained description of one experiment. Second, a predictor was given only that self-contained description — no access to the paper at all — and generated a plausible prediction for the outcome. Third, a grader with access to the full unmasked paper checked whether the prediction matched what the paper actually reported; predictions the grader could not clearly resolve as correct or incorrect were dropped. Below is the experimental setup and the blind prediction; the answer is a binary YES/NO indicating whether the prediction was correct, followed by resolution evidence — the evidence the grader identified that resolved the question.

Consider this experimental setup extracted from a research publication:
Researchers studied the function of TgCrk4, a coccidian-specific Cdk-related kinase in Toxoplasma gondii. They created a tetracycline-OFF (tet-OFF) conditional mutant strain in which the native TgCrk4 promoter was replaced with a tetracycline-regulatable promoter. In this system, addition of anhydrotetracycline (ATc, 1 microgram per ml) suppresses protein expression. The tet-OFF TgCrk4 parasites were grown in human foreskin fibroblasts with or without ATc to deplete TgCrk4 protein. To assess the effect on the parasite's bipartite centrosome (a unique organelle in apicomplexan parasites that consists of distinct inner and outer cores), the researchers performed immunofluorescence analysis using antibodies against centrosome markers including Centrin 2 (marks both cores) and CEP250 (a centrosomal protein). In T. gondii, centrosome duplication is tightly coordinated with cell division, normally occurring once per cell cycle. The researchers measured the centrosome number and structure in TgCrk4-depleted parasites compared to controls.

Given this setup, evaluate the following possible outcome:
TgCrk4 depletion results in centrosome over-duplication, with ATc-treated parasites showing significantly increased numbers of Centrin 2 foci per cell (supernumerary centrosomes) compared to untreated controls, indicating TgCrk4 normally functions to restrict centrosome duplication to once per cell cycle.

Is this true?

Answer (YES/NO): NO